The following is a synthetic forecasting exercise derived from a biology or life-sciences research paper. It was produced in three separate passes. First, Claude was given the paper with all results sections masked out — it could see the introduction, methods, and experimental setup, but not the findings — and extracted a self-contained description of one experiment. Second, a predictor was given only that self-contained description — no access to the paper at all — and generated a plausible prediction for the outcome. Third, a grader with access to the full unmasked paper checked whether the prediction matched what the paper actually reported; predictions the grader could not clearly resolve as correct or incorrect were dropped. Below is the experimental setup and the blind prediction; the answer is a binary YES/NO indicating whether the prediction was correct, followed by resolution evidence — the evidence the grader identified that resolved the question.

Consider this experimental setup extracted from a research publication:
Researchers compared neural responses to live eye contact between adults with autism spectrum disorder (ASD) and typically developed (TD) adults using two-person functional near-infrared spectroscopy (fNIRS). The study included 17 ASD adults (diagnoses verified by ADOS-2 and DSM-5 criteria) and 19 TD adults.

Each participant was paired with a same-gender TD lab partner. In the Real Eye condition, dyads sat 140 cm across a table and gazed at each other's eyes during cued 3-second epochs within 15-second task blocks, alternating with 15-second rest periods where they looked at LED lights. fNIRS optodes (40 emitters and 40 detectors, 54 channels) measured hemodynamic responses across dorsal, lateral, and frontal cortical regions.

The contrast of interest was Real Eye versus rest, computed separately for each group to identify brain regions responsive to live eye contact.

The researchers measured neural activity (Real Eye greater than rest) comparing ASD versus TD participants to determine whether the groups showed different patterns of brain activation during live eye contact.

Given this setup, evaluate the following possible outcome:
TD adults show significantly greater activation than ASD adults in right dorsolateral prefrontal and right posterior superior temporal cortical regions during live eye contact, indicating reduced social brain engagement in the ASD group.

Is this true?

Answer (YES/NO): NO